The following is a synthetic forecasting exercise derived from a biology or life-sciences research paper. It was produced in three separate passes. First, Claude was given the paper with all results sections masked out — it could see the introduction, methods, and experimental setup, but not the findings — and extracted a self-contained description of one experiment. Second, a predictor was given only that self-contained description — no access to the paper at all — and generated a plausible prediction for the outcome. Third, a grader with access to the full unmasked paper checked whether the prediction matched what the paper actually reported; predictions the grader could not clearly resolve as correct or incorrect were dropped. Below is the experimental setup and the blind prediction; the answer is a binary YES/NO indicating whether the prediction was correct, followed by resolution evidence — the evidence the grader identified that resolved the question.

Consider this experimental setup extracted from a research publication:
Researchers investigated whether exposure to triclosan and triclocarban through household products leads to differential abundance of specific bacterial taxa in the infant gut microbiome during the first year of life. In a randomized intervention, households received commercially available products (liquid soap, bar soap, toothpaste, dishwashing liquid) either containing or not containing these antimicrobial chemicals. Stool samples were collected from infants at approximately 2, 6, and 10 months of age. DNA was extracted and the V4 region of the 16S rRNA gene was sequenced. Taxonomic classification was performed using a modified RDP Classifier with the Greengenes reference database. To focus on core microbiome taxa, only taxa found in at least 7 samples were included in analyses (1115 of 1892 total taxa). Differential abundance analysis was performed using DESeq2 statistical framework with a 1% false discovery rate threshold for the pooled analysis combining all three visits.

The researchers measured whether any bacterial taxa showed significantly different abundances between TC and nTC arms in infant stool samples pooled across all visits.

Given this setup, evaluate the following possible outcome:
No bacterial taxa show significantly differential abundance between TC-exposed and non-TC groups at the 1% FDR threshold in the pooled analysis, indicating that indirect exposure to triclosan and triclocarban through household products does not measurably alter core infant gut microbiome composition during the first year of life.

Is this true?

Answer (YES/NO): NO